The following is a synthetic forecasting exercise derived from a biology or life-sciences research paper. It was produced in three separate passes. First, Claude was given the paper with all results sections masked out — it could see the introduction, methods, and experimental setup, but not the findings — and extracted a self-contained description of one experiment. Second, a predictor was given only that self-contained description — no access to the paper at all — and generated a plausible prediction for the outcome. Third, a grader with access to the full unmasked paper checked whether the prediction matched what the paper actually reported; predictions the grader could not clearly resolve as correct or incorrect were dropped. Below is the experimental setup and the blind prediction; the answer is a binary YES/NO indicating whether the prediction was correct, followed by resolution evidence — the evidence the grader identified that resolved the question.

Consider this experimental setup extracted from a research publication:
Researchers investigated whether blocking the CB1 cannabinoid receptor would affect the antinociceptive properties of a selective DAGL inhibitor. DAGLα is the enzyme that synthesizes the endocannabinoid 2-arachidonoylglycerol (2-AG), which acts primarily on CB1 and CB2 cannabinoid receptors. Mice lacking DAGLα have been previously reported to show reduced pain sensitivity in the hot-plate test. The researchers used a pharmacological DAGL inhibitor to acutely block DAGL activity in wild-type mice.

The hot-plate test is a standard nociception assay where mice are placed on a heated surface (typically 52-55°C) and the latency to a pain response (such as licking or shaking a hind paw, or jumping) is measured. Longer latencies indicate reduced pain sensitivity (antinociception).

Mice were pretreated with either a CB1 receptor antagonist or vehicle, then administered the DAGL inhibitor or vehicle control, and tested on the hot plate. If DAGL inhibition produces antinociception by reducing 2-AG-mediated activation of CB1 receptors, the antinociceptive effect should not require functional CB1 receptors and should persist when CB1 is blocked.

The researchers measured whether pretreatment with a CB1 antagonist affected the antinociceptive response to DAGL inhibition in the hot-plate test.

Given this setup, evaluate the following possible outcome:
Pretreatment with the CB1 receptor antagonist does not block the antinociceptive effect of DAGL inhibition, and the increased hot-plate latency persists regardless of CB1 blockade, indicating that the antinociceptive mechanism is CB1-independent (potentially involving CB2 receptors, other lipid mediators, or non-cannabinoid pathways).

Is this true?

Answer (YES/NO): NO